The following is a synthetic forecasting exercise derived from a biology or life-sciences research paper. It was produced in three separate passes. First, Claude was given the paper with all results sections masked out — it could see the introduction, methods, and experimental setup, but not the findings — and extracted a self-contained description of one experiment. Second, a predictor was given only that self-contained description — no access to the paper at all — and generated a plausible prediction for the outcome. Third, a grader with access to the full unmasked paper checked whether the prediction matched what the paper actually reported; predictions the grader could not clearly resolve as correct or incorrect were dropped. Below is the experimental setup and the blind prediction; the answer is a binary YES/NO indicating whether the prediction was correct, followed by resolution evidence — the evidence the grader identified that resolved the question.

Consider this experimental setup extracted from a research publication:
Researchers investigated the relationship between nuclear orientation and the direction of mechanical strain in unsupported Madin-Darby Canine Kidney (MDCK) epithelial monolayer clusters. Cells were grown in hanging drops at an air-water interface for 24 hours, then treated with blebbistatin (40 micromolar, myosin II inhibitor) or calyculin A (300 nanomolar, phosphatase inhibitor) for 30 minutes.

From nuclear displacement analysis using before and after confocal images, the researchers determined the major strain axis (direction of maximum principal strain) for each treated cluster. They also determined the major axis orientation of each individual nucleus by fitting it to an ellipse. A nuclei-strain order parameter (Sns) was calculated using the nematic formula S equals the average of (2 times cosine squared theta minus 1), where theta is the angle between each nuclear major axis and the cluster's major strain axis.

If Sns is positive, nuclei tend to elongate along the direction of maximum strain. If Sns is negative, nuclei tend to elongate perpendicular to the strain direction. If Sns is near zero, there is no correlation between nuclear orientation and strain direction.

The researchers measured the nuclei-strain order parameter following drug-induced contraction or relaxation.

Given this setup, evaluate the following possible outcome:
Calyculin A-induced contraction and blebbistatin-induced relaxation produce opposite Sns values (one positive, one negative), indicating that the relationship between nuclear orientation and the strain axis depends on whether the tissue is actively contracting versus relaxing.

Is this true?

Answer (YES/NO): NO